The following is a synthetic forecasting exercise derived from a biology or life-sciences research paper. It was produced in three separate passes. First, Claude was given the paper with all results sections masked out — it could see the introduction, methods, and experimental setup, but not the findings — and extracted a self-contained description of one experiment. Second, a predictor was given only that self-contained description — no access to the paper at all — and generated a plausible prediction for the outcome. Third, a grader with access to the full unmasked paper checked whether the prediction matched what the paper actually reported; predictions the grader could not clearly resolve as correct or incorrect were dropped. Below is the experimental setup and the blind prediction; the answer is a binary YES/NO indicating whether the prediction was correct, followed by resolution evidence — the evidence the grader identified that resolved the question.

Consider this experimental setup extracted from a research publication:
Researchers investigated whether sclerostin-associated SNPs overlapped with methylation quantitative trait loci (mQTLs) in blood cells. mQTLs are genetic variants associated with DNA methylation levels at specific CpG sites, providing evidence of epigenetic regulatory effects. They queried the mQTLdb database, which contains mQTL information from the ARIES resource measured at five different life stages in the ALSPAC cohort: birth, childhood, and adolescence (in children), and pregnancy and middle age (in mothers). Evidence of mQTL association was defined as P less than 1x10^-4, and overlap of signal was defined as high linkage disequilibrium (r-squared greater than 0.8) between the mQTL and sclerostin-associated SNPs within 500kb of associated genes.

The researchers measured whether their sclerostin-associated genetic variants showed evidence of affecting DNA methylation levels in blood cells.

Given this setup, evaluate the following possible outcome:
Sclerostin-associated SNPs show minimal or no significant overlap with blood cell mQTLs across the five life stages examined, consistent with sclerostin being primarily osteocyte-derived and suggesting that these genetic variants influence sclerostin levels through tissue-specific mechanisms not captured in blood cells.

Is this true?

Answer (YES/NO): NO